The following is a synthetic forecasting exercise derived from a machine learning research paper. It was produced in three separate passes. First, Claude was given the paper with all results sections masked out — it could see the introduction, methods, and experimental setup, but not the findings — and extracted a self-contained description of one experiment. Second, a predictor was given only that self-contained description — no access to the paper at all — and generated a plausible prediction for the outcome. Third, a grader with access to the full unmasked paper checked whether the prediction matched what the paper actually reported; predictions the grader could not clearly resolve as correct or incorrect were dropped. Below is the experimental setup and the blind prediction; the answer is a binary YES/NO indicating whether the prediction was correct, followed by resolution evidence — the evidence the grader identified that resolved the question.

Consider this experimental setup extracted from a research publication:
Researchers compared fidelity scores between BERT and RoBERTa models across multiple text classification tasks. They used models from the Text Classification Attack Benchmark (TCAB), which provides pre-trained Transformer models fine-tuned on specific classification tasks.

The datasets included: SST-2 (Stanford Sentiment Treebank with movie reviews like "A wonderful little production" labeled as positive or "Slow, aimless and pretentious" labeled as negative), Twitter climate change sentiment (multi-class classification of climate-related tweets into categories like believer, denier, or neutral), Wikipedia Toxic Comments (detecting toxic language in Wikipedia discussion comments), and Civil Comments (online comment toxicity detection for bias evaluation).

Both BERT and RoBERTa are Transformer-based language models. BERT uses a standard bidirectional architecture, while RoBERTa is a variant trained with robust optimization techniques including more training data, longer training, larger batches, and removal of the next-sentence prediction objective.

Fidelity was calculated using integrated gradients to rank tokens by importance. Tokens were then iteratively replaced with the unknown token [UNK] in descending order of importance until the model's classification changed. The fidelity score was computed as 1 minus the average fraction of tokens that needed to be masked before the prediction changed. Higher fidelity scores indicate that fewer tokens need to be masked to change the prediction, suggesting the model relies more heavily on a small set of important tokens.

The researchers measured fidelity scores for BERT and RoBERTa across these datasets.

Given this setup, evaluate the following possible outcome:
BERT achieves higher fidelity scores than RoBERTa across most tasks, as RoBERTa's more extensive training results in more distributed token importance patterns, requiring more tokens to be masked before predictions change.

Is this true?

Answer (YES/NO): YES